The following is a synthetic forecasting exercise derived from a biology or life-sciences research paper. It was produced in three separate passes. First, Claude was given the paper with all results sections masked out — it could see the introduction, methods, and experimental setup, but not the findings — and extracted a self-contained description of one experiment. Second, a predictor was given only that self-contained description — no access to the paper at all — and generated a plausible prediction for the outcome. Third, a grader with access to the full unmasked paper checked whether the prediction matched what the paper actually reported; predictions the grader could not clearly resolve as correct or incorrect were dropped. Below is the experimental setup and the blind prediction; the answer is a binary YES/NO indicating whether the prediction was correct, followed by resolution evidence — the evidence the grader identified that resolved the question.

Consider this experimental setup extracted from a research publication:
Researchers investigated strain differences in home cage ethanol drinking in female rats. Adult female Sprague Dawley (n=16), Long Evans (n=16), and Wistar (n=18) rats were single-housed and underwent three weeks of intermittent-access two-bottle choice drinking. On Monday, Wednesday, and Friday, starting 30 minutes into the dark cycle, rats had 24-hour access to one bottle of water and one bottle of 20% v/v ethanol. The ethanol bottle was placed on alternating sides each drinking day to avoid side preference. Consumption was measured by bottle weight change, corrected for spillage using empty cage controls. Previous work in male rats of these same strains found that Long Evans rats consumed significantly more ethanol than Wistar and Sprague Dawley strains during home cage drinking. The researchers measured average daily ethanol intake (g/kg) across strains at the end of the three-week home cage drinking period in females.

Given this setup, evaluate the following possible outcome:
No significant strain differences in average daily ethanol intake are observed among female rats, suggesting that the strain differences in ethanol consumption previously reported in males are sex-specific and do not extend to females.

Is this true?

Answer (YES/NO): YES